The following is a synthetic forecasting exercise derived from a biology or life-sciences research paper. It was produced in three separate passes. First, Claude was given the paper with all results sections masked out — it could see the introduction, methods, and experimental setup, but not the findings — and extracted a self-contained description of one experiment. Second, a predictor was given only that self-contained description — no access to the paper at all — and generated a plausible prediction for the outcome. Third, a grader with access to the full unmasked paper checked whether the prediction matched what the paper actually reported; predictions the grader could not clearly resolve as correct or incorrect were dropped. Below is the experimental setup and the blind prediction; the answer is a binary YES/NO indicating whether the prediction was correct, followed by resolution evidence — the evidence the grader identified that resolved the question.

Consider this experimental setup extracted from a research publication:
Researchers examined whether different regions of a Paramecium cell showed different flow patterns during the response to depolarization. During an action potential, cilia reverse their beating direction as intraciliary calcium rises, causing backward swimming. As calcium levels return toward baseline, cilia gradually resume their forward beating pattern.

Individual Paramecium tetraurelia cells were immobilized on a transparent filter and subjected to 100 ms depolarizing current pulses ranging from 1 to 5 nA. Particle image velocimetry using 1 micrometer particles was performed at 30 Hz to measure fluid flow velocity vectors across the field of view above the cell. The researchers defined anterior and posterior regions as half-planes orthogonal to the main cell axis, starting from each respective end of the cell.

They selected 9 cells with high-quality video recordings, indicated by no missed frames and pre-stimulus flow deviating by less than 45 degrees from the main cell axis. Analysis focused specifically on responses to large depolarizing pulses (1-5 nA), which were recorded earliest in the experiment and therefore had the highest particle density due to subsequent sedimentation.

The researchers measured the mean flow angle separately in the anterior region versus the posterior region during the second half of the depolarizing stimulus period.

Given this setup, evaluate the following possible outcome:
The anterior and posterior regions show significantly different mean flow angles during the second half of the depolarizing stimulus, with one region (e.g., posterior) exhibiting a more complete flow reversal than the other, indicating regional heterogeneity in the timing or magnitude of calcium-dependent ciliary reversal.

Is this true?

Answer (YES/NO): NO